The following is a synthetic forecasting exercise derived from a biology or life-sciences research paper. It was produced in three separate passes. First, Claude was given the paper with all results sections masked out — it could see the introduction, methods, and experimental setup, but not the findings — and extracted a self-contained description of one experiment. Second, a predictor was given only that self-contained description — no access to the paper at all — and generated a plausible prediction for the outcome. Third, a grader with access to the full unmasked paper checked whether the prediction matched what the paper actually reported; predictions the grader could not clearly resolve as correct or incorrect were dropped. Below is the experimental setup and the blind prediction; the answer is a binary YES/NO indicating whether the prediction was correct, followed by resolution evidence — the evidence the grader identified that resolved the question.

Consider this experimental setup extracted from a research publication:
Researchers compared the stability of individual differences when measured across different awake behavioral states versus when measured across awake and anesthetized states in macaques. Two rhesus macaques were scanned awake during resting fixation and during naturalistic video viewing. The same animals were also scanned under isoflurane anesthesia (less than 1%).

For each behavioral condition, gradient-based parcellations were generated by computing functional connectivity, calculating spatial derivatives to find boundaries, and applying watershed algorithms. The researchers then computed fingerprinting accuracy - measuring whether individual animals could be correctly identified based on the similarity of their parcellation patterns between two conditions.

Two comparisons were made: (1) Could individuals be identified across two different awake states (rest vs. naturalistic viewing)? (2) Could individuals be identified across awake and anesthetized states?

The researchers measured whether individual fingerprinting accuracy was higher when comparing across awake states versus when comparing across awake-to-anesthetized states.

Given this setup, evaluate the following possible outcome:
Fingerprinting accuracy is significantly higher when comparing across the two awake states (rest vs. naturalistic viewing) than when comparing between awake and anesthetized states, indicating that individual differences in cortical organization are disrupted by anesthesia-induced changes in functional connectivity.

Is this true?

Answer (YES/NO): YES